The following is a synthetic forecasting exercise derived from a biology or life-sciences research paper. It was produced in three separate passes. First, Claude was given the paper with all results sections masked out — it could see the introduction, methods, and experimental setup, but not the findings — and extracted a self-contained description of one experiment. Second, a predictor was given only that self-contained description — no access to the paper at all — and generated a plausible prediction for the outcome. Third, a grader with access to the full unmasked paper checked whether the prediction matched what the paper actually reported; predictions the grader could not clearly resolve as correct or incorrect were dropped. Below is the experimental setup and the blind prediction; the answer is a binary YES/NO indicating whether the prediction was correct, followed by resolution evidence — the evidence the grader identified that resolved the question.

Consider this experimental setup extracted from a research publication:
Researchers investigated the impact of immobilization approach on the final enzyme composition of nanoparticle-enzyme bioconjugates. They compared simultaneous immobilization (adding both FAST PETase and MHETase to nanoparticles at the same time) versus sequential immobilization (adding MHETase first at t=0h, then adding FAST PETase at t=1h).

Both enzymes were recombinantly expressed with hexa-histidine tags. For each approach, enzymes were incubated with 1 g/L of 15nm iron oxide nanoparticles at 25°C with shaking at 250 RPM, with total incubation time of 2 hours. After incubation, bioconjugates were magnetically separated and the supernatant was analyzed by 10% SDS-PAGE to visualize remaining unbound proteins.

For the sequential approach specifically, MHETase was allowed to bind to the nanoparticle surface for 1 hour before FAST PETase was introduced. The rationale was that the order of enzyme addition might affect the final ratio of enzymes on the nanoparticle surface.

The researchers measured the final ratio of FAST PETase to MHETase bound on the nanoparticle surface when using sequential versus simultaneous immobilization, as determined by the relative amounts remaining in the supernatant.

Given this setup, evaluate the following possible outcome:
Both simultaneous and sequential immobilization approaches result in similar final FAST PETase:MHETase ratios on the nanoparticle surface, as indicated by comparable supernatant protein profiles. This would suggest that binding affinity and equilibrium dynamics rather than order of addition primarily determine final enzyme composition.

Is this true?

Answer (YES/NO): NO